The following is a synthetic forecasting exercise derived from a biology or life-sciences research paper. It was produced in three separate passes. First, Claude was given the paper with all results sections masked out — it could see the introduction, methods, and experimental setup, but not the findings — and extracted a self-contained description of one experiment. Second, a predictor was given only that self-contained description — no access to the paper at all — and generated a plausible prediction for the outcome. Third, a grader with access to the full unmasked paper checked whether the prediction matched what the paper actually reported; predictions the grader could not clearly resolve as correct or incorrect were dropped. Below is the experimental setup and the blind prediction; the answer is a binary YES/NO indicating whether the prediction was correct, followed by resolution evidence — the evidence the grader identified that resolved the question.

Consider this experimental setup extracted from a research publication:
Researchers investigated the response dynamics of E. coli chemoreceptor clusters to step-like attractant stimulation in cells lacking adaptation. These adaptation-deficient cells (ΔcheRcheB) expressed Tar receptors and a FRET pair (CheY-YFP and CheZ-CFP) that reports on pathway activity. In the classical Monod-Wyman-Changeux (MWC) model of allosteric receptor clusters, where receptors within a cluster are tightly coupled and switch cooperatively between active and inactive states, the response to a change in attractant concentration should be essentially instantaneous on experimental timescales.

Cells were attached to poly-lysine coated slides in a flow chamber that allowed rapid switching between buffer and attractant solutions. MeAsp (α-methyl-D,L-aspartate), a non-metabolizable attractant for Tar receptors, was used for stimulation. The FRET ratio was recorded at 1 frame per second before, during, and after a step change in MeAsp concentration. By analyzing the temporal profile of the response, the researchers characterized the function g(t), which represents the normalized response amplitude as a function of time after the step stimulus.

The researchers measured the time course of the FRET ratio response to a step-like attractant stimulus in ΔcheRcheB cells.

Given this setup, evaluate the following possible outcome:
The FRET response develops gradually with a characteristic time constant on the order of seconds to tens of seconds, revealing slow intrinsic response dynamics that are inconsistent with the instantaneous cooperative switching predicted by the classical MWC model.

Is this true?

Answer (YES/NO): YES